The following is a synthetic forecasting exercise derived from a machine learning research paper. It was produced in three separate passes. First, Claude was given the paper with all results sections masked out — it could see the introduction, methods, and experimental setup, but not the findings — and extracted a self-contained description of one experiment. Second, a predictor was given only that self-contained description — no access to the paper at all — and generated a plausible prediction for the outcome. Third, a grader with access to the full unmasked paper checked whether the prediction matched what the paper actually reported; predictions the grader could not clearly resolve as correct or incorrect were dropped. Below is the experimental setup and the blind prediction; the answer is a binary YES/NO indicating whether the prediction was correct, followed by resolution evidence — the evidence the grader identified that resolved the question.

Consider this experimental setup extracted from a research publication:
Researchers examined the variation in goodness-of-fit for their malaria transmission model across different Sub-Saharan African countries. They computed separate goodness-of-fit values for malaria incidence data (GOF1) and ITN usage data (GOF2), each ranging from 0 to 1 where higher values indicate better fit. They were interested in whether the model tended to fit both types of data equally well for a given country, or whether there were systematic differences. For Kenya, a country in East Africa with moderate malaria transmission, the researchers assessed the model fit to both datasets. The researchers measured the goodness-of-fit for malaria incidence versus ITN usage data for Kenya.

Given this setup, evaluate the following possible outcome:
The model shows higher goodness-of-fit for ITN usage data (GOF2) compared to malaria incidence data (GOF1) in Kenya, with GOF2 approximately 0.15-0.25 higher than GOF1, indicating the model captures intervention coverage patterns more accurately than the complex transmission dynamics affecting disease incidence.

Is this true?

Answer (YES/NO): NO